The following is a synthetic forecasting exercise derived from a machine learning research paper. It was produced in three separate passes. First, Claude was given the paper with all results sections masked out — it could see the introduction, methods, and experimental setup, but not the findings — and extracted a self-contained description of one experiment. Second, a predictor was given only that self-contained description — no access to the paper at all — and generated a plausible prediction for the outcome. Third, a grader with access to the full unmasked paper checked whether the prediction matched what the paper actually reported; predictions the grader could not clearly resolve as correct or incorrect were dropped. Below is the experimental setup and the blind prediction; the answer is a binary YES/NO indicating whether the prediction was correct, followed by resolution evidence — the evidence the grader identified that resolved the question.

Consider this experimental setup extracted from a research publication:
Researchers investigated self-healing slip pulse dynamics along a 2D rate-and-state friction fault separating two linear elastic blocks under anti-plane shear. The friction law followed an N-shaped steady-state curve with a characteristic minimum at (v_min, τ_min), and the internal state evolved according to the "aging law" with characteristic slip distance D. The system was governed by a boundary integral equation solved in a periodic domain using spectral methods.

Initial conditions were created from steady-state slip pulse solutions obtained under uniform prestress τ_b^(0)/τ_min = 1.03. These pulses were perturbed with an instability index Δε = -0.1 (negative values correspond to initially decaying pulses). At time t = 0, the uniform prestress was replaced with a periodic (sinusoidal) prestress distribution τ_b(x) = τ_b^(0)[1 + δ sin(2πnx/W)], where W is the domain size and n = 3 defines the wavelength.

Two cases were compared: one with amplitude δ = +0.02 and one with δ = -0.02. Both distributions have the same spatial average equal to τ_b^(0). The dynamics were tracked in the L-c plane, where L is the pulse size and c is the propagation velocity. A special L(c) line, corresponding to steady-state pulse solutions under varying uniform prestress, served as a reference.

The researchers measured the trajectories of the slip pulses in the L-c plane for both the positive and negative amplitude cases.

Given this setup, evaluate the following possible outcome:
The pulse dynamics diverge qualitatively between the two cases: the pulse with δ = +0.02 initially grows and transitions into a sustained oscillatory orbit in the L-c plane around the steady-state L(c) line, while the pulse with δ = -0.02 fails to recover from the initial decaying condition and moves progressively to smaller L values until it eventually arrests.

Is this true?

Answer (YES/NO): NO